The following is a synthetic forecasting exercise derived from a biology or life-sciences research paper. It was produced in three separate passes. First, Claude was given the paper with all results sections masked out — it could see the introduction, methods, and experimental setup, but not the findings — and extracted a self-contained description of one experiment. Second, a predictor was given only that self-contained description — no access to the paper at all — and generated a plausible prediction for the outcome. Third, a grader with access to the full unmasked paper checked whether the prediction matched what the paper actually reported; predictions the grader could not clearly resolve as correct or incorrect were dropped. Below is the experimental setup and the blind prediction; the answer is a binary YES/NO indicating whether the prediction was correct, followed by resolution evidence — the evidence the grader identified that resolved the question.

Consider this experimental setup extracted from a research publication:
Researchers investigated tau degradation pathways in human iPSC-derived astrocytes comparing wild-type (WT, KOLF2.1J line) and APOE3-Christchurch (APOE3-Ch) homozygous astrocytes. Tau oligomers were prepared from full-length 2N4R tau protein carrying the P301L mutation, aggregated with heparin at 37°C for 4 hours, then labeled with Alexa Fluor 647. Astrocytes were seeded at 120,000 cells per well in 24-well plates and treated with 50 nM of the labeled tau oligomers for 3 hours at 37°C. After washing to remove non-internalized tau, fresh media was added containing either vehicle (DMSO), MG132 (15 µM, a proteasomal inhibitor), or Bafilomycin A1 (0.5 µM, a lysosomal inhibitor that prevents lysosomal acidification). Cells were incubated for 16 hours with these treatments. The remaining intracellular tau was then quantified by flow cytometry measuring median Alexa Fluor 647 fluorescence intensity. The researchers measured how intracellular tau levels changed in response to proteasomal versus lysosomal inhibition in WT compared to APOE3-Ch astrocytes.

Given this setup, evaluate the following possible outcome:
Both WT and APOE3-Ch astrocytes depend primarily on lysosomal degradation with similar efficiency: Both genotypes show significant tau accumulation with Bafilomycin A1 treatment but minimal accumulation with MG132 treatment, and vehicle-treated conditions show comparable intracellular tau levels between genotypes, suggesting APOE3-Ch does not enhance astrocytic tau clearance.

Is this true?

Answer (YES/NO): NO